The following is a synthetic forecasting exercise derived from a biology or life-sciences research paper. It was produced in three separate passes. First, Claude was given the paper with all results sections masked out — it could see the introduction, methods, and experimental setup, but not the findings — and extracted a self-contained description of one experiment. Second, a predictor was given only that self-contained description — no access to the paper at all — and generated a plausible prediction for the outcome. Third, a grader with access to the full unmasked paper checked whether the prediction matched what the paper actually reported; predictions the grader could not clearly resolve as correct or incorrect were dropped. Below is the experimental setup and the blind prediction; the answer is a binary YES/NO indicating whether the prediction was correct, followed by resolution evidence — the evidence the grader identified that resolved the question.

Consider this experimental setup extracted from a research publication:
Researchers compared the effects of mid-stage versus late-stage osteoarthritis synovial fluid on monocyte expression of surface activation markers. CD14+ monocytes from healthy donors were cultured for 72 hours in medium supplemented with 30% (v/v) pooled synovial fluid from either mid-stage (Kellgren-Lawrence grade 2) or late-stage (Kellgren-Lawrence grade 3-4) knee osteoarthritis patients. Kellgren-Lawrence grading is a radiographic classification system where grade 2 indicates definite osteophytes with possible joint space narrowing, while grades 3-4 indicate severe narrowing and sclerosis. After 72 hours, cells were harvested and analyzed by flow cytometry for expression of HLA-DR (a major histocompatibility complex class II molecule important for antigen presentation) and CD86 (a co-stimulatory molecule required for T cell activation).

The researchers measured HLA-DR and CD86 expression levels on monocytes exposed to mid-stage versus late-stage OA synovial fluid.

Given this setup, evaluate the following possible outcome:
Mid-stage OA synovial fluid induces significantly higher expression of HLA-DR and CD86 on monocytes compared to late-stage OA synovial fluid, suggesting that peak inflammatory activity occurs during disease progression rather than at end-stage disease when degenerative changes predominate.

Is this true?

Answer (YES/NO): NO